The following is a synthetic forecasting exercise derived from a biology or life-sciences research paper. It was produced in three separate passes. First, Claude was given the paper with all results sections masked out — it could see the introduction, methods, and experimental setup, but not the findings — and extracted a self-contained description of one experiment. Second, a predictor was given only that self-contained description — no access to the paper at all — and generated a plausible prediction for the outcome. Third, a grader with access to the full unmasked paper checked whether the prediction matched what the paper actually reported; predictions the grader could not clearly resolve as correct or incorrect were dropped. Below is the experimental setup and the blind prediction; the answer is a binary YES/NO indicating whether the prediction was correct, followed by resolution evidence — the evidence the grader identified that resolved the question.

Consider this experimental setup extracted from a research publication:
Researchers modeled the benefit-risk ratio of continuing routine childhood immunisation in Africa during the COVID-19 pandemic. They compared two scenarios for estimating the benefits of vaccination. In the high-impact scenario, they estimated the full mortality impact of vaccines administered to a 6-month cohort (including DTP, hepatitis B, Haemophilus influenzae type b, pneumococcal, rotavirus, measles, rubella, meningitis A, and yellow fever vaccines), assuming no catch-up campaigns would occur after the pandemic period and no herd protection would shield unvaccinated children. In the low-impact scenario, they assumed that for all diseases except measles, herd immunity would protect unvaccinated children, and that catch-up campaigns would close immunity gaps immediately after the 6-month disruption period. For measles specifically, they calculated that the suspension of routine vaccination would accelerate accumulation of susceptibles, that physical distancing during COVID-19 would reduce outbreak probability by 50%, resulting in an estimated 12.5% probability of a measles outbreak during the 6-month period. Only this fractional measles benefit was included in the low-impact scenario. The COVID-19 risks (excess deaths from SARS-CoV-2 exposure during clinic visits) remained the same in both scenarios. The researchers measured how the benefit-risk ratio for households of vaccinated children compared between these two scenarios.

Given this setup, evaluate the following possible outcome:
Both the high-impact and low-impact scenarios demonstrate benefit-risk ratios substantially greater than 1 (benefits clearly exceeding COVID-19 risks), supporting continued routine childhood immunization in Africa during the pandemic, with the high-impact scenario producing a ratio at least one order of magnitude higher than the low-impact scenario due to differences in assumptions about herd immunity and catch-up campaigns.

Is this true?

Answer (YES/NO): NO